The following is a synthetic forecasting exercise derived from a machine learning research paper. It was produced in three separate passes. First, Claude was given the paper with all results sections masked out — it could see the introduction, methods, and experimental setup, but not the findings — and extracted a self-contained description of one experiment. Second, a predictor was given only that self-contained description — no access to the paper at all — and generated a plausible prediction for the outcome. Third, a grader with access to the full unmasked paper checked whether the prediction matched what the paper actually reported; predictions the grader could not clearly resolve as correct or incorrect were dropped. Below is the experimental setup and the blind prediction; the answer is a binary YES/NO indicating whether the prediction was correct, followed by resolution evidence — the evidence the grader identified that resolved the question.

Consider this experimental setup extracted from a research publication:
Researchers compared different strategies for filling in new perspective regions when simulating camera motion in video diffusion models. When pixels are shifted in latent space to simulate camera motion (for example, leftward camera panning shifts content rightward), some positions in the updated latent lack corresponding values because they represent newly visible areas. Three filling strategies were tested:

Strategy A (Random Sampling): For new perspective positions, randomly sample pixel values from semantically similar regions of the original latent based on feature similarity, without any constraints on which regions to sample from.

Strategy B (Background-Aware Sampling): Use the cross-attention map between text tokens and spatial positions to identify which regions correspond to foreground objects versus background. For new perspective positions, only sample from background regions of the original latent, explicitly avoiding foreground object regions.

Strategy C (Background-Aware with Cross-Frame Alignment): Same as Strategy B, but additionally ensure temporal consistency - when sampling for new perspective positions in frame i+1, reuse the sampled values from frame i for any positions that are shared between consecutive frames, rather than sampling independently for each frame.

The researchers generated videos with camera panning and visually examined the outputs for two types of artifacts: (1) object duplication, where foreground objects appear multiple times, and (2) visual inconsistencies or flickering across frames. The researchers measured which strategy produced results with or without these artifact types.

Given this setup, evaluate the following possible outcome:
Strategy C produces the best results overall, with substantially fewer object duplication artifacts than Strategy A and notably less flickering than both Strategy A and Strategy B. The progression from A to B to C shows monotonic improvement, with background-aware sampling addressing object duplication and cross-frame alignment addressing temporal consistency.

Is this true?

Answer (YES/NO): NO